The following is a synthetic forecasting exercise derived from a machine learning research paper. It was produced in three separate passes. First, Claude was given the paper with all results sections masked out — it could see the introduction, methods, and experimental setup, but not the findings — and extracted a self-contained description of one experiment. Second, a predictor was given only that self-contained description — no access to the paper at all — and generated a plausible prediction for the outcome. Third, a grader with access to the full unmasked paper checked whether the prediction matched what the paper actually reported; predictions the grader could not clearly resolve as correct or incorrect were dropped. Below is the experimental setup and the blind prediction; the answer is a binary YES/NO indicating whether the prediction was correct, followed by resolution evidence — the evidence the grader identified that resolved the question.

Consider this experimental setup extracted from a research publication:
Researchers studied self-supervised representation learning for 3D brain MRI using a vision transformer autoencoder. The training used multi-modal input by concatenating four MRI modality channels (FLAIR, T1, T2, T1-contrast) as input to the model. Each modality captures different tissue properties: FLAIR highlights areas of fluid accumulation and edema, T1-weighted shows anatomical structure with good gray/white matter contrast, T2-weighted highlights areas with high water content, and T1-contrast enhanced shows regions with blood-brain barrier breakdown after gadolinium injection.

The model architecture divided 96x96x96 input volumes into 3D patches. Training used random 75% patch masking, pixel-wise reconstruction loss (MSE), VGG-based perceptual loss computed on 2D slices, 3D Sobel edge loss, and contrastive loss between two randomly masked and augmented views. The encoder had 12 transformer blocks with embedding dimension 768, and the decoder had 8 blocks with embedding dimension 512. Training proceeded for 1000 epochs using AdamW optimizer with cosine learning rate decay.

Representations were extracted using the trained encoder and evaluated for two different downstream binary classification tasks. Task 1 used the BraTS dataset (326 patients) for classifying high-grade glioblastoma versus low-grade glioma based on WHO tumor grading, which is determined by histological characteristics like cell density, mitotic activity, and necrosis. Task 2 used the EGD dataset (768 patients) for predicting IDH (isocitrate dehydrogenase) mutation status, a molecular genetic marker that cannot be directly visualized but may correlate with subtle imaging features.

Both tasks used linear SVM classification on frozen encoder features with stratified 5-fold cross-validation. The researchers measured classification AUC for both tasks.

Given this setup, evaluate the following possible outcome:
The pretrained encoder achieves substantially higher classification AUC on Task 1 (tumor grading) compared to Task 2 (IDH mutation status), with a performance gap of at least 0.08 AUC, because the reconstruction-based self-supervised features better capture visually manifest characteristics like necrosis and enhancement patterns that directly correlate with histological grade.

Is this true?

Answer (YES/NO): NO